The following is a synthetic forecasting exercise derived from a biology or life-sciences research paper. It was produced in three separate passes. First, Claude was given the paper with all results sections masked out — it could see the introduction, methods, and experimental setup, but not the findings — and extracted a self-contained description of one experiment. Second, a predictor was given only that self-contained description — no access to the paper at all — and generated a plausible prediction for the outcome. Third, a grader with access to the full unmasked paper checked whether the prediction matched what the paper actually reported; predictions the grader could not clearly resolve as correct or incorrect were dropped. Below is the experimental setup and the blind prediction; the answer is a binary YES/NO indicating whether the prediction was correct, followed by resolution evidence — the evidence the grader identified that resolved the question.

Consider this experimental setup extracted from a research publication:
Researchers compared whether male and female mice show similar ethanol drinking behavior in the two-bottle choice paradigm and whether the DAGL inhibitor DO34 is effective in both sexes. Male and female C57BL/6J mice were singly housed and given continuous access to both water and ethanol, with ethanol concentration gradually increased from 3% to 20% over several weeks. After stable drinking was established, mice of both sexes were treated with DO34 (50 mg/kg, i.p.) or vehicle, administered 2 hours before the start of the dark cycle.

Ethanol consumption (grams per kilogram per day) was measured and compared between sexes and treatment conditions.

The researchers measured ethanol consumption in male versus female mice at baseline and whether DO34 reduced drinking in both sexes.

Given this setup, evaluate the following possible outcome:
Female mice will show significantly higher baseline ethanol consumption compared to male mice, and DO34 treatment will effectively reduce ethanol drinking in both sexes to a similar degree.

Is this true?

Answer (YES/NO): NO